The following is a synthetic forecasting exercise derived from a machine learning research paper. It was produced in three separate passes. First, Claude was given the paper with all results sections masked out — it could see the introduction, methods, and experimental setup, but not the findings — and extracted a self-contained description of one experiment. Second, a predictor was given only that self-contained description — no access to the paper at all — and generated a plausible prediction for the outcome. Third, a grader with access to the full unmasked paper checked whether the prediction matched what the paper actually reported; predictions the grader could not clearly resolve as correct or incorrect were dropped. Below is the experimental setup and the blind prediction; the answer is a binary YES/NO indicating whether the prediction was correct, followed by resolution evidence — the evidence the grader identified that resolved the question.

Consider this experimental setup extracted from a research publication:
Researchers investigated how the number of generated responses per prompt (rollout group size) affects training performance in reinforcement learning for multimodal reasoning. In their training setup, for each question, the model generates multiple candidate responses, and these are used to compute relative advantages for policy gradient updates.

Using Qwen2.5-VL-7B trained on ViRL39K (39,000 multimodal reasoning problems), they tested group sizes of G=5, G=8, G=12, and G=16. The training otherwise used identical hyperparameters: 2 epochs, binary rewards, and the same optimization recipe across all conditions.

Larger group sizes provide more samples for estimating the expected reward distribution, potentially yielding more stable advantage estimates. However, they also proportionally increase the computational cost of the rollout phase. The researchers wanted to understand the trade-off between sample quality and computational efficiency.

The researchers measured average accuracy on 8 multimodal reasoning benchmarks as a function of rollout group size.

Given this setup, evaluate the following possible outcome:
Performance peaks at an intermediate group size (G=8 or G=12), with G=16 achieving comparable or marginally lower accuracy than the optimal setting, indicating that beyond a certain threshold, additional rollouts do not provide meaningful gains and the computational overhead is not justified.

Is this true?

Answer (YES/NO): NO